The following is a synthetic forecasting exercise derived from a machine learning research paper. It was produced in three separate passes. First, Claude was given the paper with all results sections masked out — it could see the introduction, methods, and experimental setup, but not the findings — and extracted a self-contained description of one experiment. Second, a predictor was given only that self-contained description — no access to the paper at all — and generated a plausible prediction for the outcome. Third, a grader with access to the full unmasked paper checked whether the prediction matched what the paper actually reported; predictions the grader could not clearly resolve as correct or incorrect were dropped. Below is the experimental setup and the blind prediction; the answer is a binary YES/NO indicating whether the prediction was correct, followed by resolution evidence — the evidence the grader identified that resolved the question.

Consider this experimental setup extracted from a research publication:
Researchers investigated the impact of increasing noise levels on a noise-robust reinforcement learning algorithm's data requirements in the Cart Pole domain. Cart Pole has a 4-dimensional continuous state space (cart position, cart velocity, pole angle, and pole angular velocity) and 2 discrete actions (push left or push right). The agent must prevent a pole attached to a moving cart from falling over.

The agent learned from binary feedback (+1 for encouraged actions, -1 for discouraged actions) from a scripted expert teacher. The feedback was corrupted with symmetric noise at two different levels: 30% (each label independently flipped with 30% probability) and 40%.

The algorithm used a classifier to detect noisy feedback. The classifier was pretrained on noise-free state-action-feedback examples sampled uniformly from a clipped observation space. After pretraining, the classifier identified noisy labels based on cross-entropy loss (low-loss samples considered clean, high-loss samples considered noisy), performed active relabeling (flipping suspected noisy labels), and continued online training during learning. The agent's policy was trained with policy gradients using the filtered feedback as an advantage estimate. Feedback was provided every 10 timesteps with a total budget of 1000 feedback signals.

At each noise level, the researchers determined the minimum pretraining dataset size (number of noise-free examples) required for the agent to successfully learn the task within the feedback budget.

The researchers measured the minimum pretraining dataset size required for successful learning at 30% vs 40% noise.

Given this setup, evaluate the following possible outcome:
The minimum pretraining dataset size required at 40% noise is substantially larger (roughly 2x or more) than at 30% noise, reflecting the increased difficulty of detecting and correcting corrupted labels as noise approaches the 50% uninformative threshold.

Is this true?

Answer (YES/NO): NO